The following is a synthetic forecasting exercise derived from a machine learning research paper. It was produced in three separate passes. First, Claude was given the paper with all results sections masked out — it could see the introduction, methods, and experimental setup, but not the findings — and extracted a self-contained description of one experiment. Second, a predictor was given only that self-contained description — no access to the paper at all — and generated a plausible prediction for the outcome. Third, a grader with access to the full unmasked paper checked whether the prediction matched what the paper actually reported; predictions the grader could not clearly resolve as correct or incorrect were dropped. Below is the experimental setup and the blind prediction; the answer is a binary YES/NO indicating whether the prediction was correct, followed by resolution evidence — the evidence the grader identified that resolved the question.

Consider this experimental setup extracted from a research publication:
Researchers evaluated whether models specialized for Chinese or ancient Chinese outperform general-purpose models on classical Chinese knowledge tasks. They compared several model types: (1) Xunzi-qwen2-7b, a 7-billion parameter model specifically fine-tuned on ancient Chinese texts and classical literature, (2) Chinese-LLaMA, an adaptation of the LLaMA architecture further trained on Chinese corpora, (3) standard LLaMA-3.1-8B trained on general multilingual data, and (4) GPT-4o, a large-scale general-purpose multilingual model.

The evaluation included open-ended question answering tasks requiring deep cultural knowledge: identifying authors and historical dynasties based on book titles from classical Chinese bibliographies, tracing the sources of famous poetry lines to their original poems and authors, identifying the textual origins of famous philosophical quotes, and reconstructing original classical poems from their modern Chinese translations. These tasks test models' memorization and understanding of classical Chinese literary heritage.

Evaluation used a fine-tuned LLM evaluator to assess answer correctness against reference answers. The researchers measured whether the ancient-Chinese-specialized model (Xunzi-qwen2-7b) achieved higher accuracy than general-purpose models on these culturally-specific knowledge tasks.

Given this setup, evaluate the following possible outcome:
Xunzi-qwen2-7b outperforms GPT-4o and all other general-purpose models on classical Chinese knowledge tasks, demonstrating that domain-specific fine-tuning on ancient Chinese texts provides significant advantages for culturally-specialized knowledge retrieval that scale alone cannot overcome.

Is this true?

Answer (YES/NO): NO